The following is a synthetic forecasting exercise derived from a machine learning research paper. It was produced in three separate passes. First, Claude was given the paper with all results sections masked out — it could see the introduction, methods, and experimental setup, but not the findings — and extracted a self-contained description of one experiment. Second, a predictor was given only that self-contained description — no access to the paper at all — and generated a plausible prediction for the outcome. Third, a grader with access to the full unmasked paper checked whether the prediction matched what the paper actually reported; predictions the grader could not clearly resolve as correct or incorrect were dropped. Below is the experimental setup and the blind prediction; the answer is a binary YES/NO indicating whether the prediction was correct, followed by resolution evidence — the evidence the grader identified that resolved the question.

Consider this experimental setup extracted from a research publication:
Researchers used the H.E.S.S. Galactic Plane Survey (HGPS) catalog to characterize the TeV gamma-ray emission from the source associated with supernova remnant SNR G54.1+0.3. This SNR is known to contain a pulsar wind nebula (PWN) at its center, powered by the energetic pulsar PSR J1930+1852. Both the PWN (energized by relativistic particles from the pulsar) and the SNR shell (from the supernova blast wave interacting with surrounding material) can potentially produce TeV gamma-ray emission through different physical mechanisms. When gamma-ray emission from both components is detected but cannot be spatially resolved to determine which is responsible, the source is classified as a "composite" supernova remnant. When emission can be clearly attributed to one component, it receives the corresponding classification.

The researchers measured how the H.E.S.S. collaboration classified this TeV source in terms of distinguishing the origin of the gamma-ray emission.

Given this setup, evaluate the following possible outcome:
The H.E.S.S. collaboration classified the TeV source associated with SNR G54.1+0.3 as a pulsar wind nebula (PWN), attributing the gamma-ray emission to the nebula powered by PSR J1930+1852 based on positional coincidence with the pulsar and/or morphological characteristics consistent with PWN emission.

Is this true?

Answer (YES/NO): NO